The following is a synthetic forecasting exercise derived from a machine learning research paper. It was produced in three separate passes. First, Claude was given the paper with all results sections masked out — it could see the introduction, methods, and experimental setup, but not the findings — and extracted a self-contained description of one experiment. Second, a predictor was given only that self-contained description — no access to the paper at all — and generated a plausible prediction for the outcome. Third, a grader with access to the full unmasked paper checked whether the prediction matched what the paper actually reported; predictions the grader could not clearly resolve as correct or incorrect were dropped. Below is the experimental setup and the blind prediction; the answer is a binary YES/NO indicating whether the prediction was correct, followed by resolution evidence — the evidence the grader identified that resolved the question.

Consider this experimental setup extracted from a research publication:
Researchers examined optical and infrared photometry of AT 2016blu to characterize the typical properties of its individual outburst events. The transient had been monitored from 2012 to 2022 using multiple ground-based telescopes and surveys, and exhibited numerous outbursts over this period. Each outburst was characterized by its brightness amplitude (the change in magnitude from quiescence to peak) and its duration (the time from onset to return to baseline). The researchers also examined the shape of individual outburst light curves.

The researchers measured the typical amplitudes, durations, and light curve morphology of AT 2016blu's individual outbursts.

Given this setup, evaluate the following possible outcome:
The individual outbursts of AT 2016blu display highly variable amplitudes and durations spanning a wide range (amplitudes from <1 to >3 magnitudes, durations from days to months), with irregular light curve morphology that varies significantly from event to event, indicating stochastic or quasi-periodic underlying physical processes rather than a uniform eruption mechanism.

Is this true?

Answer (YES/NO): NO